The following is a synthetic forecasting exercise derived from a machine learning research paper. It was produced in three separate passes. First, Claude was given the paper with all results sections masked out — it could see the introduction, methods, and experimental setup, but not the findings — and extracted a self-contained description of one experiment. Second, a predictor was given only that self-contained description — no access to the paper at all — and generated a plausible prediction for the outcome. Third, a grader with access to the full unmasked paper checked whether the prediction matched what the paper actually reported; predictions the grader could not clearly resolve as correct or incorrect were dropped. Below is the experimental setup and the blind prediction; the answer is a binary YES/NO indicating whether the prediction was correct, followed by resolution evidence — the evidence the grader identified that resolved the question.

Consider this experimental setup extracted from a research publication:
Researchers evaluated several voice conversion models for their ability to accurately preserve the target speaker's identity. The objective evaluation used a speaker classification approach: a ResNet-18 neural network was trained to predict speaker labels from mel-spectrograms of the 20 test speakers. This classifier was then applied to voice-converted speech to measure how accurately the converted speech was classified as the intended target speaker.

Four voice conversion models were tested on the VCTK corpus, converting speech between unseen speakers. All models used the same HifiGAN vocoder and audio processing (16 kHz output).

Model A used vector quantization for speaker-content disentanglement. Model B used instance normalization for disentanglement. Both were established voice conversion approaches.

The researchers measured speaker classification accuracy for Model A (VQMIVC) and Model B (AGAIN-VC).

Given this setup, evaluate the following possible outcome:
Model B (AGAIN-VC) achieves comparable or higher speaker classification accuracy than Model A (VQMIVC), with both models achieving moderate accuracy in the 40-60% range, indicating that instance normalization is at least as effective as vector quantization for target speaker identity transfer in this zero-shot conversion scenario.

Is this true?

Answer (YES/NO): NO